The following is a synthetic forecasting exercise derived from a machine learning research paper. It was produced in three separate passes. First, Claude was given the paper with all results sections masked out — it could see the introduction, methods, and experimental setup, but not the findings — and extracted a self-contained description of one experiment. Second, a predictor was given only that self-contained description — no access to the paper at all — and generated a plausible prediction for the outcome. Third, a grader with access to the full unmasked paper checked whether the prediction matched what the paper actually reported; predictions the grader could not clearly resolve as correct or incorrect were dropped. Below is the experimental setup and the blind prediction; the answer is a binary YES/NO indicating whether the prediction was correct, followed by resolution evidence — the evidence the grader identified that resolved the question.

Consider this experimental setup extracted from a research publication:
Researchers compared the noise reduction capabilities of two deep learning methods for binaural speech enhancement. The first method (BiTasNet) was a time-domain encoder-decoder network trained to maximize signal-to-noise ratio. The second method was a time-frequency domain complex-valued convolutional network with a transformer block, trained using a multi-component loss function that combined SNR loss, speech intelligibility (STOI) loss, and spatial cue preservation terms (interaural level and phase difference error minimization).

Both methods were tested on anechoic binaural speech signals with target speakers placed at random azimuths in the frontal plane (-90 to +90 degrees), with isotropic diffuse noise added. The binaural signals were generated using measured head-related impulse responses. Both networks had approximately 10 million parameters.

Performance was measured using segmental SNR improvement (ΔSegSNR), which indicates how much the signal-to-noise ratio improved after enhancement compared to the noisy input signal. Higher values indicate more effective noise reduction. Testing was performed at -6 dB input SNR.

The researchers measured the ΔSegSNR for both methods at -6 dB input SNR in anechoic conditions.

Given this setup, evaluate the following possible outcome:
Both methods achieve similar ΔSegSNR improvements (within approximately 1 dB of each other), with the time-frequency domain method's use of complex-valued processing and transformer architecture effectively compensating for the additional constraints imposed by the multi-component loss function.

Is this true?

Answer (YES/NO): YES